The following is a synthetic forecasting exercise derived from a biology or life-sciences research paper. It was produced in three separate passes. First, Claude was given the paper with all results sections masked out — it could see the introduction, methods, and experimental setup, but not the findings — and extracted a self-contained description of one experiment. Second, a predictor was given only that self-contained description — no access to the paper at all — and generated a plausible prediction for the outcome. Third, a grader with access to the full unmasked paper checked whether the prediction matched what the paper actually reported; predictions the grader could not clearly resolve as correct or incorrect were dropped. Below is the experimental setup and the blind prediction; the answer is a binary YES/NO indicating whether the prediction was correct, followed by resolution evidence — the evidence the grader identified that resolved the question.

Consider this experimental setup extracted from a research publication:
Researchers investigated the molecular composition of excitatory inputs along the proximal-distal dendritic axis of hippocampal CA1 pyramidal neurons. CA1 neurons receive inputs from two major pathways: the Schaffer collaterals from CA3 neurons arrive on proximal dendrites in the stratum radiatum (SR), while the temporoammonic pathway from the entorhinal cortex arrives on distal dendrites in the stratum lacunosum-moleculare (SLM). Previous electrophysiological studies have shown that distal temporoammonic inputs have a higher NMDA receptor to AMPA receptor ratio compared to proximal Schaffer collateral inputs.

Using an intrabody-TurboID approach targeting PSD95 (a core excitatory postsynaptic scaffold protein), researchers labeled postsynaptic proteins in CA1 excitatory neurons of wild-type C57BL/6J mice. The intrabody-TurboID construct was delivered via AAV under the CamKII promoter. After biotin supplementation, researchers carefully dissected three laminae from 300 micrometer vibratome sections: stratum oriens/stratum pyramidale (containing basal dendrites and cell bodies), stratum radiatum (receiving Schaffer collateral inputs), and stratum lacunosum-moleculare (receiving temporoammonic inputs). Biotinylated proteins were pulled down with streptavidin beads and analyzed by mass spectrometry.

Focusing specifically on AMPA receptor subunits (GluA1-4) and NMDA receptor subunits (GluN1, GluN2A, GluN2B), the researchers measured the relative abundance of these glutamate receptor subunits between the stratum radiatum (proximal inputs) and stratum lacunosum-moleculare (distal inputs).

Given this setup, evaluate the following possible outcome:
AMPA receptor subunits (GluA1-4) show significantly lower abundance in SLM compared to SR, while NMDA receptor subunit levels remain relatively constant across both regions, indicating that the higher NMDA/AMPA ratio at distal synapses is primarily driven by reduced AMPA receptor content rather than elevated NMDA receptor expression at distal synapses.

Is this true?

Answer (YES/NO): NO